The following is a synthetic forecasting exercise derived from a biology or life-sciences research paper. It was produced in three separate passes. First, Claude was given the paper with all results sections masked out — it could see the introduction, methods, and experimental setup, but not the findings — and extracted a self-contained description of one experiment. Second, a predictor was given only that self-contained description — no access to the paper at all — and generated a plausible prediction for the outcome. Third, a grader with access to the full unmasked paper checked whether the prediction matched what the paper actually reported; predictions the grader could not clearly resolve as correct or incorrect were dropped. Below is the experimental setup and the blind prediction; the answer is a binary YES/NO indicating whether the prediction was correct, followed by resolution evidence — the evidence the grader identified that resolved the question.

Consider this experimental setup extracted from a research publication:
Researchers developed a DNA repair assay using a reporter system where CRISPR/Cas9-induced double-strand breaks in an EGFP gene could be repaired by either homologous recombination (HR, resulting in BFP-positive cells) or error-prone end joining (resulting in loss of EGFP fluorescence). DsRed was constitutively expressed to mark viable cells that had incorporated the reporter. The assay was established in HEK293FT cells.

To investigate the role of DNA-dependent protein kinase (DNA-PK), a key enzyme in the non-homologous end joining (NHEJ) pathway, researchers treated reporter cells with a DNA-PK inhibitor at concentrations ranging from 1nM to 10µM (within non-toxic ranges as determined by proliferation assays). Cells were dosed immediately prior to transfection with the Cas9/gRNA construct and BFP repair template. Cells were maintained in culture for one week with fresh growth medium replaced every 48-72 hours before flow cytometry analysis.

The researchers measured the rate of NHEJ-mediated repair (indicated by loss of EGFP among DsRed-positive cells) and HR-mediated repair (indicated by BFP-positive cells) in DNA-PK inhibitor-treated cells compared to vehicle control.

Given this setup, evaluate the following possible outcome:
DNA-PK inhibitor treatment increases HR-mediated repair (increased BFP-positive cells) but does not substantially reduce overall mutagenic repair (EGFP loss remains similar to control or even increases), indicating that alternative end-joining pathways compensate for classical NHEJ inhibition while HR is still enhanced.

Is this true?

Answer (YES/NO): NO